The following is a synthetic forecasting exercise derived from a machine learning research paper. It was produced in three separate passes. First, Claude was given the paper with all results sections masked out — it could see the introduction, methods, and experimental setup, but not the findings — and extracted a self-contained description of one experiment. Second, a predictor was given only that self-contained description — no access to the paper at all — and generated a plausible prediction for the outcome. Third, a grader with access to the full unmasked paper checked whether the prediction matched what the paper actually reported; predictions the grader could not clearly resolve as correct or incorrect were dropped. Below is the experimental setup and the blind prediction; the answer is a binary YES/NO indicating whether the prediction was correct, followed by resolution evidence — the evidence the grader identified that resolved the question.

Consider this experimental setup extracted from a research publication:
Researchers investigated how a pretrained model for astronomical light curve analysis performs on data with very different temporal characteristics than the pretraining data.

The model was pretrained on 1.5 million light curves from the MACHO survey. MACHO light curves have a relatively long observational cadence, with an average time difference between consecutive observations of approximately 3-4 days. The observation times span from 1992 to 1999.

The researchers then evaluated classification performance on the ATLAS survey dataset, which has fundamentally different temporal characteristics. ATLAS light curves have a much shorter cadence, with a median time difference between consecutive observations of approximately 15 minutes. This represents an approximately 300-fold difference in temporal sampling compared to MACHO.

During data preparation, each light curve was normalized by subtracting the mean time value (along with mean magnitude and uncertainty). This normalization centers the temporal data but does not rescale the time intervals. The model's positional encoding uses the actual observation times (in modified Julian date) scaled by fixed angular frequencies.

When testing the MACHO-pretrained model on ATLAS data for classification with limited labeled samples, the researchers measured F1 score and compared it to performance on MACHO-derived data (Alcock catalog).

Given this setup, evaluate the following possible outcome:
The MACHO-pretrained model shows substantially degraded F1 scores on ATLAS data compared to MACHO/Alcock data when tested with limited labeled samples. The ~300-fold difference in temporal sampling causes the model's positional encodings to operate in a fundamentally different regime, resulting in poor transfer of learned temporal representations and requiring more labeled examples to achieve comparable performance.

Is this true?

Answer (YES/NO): NO